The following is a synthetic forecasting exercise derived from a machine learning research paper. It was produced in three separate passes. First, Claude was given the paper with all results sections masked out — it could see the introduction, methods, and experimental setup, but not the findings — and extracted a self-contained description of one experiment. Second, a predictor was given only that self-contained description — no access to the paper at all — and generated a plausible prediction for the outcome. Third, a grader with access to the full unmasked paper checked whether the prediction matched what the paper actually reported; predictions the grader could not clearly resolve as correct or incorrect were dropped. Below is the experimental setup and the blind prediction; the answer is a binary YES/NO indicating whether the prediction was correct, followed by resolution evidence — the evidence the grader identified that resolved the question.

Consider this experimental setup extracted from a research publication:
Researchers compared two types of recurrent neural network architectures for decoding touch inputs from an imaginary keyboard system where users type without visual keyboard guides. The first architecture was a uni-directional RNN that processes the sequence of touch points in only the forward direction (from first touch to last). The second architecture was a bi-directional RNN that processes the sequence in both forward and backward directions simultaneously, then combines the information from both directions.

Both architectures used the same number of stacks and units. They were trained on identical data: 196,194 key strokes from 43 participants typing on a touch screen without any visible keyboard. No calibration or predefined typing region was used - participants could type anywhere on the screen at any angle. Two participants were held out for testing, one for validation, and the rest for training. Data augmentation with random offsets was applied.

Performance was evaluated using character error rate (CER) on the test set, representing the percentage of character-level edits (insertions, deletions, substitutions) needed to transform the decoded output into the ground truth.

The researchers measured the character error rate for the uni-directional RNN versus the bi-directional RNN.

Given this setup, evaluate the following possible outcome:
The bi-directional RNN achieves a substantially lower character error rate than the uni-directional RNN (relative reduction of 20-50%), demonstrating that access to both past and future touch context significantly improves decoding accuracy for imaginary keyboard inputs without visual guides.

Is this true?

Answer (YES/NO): NO